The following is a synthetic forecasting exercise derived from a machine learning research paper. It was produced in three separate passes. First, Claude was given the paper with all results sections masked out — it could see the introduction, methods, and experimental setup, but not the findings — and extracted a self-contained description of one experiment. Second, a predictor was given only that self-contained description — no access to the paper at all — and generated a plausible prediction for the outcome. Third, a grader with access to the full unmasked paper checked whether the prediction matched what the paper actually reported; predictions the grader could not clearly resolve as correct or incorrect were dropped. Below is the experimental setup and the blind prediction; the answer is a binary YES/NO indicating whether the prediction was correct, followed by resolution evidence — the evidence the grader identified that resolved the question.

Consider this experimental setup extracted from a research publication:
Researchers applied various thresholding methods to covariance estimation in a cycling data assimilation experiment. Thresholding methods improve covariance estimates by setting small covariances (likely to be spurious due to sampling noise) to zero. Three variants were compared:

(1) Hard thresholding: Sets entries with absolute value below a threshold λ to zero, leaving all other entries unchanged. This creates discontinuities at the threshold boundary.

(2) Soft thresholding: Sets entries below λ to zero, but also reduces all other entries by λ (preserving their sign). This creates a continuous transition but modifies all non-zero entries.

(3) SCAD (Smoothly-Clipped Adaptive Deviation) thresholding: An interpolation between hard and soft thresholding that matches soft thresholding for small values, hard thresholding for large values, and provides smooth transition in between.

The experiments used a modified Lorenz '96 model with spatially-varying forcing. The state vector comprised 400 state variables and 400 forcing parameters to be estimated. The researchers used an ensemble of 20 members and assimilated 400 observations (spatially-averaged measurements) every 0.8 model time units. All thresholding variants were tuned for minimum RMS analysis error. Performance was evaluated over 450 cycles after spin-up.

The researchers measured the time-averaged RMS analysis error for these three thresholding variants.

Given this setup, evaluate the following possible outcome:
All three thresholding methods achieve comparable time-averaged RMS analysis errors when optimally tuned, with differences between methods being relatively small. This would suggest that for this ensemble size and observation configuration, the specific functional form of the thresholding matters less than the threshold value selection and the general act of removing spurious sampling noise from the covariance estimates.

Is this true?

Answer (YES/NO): NO